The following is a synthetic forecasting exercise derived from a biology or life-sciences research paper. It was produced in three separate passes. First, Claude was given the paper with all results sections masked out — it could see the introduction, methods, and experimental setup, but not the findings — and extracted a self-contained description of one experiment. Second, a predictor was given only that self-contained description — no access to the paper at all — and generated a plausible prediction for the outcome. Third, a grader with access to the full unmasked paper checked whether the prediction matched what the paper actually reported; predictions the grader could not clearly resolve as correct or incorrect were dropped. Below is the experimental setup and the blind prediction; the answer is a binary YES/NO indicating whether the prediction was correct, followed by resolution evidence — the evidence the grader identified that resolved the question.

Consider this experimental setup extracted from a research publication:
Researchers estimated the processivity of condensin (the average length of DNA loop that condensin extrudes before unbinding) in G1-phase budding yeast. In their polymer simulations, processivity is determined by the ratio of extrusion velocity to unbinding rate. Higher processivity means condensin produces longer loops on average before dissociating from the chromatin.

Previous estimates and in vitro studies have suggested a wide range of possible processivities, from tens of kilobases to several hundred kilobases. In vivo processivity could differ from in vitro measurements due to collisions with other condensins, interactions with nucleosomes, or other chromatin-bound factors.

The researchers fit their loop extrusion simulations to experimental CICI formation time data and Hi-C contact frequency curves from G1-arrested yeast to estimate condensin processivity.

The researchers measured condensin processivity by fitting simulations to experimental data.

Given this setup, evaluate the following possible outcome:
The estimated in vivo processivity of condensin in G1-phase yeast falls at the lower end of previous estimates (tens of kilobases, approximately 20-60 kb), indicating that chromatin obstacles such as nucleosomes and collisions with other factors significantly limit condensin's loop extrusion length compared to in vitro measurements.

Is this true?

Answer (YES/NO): NO